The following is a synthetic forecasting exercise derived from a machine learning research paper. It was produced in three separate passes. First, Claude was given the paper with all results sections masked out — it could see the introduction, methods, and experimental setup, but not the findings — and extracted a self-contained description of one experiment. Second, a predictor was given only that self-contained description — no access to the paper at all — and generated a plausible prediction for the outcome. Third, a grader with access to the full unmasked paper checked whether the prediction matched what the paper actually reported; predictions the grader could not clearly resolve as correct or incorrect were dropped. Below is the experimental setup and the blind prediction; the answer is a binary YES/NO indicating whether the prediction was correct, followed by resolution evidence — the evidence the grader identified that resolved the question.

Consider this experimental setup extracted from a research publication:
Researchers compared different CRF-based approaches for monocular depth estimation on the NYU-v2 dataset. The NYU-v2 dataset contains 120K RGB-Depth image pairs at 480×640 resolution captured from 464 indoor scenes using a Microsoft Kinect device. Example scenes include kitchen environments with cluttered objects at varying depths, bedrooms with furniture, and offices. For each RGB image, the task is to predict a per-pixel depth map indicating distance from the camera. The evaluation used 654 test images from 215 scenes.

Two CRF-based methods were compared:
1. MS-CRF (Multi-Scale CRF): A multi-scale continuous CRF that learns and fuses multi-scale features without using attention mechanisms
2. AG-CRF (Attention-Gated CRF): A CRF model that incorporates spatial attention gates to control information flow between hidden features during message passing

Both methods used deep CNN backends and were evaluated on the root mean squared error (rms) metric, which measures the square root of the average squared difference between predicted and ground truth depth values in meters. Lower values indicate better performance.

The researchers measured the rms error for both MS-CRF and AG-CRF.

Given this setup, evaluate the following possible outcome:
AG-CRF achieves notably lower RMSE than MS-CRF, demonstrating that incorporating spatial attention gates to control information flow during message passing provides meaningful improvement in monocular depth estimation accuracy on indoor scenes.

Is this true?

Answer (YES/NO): YES